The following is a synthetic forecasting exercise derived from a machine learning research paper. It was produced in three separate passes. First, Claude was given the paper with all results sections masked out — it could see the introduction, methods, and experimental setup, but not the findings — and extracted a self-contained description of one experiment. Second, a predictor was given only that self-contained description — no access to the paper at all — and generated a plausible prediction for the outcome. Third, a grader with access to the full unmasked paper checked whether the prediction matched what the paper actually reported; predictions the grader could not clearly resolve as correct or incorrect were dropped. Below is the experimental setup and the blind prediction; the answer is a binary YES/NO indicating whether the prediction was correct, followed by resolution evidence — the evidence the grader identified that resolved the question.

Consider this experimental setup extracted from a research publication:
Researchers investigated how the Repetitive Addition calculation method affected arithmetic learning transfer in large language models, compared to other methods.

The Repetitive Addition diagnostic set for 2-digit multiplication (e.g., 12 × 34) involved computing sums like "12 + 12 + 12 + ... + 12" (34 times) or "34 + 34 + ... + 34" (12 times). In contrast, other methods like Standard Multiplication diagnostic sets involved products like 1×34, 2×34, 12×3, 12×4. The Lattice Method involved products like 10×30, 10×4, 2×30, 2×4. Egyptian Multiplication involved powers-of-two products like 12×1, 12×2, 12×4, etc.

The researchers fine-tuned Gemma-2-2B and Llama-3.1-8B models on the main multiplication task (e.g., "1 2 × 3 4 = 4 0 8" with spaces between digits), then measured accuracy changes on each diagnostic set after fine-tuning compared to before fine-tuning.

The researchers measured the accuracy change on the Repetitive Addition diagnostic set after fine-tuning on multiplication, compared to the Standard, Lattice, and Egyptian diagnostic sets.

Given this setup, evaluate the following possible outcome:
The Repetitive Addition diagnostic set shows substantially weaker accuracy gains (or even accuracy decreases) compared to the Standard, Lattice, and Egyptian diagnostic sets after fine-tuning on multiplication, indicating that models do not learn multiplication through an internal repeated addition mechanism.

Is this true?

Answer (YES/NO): YES